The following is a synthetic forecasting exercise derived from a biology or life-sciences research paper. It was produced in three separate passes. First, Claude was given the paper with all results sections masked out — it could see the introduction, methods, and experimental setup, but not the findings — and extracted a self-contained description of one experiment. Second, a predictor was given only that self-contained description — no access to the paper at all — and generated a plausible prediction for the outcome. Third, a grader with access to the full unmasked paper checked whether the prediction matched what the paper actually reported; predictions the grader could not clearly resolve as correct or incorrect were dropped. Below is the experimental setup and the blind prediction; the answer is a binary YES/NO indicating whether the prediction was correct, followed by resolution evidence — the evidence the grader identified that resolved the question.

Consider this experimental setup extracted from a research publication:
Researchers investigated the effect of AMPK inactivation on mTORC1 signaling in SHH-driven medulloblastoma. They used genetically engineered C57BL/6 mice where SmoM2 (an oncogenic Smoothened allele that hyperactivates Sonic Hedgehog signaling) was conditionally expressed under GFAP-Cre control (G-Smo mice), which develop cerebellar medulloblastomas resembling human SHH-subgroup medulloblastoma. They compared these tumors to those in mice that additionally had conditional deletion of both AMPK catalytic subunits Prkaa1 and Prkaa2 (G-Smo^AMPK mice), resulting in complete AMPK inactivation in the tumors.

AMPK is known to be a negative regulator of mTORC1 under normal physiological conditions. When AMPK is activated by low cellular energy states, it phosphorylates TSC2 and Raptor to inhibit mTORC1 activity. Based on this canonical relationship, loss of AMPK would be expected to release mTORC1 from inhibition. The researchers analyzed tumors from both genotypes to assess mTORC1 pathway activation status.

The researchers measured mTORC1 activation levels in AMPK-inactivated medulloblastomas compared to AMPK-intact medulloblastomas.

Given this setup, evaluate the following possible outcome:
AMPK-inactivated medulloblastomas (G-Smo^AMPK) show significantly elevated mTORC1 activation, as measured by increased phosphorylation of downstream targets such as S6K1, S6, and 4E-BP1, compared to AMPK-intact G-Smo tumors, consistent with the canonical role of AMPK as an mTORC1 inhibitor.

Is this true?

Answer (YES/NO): NO